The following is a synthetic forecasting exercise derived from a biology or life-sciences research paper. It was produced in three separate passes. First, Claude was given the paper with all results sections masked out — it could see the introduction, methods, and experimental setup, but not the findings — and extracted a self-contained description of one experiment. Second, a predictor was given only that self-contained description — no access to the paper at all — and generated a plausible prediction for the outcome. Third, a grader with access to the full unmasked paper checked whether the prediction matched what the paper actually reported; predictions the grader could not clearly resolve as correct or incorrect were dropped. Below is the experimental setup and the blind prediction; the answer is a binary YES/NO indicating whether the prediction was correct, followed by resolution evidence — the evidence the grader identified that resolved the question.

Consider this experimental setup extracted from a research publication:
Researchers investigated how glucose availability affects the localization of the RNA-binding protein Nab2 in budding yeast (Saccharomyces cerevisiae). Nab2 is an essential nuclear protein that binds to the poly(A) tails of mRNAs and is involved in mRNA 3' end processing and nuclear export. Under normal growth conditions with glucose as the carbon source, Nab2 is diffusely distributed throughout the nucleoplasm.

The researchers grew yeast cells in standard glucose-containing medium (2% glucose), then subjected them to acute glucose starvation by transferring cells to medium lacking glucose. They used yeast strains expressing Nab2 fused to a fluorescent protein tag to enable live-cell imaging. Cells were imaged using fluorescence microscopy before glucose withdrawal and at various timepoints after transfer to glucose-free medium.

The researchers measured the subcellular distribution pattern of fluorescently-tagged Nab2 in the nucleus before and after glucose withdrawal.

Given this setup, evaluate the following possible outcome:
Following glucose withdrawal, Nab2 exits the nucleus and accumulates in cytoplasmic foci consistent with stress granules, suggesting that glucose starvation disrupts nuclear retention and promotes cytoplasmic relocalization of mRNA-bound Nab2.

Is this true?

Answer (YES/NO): NO